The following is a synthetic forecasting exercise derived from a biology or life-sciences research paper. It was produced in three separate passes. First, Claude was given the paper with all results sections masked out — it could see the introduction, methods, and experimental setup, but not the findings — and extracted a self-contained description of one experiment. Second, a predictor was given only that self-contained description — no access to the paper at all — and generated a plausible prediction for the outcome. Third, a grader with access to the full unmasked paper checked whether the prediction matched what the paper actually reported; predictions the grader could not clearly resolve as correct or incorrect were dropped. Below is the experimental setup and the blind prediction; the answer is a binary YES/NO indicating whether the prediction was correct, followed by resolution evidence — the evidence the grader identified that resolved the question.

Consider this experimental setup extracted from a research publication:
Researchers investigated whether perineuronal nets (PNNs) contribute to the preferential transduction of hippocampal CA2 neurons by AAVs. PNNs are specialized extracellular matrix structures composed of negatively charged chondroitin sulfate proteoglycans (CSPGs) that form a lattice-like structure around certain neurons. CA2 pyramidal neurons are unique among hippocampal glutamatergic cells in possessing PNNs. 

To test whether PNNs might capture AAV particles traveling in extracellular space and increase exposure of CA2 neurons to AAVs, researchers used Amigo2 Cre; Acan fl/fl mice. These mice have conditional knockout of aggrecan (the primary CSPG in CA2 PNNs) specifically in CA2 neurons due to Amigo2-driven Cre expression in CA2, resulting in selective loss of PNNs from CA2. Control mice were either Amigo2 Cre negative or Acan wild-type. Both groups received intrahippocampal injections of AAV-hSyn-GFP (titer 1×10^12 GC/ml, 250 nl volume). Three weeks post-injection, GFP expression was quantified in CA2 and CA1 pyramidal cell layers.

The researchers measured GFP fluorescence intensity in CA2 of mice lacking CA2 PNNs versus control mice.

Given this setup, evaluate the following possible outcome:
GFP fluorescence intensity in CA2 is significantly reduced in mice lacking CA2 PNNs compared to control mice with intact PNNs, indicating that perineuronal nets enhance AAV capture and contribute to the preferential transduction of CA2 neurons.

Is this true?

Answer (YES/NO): NO